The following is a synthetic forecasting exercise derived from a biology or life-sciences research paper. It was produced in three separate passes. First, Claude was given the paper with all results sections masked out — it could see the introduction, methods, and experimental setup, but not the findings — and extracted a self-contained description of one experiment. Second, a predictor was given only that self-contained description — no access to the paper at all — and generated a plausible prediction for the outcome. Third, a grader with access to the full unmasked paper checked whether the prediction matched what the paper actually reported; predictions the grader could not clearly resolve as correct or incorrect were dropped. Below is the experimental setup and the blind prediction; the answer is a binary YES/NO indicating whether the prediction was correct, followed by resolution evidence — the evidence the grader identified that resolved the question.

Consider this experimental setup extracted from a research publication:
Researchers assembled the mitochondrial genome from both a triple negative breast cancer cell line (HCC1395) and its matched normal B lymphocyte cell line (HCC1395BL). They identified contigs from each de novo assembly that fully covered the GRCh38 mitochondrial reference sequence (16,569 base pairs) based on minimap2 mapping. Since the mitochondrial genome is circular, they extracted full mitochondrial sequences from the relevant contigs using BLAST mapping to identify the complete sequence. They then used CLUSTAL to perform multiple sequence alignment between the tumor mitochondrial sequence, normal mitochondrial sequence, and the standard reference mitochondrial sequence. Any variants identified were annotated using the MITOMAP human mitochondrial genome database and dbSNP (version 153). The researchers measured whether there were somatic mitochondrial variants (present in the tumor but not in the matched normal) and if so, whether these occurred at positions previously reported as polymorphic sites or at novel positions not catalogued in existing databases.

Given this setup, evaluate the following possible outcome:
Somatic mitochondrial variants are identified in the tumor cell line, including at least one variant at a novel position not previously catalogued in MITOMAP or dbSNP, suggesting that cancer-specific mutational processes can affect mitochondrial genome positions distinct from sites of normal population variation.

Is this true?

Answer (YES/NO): YES